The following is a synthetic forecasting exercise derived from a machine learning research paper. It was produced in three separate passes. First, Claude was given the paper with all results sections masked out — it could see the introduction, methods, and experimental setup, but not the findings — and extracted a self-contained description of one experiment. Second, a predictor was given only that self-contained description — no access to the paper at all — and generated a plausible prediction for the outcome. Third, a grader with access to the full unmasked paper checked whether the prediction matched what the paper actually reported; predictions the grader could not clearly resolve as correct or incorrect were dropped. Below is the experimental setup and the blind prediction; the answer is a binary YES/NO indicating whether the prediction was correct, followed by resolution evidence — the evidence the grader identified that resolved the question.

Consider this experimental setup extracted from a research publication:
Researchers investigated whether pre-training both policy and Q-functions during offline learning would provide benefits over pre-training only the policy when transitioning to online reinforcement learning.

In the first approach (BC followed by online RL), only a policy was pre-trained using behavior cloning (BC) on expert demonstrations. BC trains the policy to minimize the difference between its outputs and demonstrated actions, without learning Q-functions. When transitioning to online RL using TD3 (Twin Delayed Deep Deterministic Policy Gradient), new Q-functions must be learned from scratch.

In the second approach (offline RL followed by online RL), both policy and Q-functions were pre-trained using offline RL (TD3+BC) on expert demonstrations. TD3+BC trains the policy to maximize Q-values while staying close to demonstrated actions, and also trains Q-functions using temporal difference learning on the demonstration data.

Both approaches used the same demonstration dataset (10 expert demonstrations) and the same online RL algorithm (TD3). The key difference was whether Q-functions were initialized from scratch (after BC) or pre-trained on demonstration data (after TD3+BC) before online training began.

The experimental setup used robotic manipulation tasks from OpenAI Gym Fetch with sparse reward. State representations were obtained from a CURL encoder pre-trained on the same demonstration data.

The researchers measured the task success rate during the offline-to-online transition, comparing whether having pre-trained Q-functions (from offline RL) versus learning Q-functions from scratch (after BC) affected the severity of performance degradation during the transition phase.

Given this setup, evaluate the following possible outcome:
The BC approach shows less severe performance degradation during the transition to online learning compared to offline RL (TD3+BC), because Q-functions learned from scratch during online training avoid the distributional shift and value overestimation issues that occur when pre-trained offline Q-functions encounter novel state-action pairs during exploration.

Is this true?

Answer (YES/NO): YES